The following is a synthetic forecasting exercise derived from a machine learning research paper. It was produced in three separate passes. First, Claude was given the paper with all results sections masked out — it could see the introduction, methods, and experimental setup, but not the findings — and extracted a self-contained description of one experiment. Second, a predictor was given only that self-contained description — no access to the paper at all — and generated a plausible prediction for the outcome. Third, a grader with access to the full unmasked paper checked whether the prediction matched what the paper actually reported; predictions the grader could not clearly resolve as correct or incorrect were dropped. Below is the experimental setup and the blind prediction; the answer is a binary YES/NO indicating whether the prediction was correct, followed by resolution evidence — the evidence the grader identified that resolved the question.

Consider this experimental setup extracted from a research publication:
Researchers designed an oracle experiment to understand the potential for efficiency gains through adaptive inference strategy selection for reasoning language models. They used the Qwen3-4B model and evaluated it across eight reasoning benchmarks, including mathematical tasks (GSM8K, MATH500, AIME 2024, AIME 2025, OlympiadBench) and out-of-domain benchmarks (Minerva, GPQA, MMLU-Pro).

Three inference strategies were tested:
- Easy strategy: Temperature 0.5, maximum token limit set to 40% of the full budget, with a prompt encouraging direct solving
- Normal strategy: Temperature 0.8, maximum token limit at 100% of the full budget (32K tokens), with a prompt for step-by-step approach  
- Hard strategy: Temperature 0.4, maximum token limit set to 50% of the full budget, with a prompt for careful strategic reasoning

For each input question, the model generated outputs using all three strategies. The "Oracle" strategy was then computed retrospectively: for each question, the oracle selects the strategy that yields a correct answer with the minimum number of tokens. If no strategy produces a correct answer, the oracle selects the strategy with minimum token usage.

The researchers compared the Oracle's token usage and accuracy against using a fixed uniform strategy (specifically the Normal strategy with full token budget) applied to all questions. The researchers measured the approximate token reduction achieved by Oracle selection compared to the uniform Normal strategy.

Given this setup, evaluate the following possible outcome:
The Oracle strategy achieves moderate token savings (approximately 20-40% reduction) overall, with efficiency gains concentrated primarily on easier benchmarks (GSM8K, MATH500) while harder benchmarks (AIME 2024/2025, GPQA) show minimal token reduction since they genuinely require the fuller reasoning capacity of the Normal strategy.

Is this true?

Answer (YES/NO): NO